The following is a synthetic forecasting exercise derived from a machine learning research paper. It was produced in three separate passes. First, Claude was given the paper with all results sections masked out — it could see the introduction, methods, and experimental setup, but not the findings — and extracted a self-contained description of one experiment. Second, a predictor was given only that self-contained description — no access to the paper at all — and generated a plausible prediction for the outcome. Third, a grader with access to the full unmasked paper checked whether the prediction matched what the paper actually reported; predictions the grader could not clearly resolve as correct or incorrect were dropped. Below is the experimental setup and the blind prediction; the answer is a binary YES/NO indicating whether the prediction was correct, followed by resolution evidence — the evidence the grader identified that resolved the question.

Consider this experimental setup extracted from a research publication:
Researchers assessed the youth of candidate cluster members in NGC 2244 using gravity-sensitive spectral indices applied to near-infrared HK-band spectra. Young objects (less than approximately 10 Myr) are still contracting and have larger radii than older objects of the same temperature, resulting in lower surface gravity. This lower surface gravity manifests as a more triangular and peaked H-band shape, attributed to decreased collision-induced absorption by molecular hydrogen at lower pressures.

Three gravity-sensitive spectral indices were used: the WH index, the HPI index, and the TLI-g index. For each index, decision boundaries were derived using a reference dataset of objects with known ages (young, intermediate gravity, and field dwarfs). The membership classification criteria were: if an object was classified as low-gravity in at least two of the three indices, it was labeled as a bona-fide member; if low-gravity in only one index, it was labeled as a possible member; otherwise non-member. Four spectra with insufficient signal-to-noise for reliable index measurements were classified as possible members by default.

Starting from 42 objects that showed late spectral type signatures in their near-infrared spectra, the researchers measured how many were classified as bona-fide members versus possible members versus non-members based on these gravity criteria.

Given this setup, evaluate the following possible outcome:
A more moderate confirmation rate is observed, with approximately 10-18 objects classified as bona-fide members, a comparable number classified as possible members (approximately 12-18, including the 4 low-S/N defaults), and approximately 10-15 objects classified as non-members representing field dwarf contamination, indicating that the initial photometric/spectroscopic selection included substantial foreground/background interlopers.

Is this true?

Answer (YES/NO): NO